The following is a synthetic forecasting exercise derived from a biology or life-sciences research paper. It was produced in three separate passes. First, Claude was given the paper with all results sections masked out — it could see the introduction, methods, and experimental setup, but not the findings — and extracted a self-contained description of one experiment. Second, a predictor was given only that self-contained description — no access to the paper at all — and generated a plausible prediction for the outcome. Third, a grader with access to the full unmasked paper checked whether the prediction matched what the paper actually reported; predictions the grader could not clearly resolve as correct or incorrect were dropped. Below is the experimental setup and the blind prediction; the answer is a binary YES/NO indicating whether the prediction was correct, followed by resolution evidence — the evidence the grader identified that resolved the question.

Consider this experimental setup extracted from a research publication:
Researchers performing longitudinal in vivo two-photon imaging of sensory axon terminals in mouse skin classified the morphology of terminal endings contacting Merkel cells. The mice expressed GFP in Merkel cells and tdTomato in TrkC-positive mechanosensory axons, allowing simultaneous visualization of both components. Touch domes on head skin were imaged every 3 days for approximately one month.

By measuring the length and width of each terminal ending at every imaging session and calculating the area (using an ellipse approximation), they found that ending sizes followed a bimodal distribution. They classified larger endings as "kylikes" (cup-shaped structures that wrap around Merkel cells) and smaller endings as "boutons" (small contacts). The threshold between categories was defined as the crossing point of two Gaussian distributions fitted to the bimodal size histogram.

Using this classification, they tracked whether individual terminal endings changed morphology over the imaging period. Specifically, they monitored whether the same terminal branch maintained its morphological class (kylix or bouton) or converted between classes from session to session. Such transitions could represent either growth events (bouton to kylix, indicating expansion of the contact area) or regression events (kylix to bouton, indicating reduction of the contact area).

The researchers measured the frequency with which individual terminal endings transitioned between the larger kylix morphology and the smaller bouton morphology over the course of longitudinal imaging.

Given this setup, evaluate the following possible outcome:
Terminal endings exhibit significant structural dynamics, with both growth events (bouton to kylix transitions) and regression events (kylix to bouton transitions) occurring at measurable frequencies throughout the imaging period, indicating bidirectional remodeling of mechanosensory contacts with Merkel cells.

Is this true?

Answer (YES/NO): YES